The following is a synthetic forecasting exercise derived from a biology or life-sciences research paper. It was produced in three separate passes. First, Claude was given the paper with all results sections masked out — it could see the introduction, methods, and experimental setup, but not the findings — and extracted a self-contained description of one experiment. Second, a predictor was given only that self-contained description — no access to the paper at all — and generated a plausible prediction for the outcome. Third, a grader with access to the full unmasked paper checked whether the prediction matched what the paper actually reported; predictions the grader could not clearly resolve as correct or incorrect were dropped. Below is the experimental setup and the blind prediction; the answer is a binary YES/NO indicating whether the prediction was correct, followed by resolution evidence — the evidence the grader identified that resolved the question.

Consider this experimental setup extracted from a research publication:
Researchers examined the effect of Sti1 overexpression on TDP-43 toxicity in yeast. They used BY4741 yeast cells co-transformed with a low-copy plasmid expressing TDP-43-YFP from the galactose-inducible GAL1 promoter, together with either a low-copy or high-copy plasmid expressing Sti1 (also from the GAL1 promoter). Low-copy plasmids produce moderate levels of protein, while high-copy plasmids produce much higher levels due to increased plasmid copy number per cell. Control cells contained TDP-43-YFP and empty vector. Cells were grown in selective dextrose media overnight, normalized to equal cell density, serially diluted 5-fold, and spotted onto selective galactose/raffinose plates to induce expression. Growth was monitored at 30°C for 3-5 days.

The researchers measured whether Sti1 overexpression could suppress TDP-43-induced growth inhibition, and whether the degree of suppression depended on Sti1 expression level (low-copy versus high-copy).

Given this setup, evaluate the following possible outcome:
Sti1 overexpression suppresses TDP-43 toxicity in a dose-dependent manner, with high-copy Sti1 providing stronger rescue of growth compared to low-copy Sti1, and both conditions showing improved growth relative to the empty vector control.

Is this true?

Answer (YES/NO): NO